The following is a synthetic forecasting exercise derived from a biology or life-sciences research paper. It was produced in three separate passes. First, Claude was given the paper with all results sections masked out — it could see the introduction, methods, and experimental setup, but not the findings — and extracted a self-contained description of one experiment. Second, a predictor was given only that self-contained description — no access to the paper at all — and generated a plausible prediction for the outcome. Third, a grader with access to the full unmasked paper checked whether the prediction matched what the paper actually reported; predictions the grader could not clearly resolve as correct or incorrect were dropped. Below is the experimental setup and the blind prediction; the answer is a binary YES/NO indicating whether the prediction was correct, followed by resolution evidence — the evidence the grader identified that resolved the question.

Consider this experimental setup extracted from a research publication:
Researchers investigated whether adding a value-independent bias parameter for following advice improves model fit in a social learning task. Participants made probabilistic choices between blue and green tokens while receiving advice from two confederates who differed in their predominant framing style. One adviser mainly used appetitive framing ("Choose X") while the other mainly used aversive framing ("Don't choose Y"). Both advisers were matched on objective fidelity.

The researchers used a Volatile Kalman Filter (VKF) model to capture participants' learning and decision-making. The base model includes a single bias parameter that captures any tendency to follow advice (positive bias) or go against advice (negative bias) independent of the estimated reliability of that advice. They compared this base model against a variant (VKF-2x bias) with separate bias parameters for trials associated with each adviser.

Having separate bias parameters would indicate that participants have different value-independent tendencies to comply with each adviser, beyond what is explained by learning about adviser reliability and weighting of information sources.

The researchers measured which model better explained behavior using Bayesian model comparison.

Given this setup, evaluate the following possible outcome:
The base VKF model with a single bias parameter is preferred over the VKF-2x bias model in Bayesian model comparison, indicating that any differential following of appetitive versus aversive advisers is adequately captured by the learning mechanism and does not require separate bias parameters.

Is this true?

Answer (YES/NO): YES